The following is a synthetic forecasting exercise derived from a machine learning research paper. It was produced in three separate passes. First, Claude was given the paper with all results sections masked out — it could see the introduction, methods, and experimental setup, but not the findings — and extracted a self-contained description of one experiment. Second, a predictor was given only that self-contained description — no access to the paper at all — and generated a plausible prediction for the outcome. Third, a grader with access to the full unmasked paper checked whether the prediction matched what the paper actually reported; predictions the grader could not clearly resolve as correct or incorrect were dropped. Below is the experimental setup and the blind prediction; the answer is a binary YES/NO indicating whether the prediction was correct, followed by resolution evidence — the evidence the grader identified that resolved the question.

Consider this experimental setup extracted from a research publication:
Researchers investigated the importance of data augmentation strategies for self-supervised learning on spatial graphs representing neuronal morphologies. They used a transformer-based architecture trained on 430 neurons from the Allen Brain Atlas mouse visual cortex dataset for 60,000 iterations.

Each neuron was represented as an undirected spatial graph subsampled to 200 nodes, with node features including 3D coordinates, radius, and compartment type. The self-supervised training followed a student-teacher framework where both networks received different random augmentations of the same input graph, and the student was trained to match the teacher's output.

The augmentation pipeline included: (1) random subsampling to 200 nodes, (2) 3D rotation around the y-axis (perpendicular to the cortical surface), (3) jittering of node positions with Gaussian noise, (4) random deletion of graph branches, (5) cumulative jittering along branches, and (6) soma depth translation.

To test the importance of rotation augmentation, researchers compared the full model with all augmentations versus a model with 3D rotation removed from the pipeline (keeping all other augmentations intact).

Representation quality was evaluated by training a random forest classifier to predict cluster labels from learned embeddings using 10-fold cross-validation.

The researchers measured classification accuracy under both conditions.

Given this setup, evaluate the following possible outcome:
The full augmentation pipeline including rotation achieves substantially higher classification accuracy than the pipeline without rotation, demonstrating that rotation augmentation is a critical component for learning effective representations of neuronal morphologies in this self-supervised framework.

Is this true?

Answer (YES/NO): YES